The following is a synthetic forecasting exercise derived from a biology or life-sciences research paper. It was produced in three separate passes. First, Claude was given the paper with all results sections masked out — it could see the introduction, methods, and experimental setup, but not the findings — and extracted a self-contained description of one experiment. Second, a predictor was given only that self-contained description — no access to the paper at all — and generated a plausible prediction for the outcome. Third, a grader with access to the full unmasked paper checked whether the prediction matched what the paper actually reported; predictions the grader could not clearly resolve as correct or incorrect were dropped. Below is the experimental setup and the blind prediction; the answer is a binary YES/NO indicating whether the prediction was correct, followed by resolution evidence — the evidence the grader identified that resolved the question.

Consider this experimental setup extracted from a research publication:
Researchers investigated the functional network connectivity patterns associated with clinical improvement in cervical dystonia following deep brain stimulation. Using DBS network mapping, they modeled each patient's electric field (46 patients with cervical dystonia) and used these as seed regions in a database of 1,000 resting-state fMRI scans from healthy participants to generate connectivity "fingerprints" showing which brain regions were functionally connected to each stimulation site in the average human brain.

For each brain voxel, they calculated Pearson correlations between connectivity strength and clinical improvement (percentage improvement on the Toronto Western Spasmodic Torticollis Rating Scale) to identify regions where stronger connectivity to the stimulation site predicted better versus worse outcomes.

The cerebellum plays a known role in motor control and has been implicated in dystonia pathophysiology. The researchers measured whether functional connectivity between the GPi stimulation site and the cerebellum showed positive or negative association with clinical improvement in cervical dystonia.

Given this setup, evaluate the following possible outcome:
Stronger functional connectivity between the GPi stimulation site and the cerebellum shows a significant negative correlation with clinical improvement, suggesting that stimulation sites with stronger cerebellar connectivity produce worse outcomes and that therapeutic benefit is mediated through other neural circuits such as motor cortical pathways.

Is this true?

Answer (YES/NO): NO